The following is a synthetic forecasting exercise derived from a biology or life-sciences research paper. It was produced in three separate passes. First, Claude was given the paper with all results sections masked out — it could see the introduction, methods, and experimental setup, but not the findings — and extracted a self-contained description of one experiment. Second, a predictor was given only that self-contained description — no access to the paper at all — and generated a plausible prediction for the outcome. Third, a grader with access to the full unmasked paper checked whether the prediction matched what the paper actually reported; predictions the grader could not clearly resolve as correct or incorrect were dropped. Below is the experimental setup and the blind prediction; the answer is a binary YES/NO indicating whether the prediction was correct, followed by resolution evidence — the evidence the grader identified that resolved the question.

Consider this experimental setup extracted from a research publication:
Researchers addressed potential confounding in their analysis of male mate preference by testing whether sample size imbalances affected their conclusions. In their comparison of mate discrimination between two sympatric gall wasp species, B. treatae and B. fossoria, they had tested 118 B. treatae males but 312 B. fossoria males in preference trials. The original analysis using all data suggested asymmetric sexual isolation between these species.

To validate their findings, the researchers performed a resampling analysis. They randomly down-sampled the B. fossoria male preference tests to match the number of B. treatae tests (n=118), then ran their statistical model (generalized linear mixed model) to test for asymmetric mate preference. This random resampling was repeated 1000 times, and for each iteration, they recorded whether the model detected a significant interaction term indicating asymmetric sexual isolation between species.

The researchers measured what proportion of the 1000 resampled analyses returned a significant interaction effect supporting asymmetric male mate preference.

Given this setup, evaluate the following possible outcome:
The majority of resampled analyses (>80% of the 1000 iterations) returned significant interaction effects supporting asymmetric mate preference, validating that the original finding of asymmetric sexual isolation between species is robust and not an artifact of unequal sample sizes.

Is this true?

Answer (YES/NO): YES